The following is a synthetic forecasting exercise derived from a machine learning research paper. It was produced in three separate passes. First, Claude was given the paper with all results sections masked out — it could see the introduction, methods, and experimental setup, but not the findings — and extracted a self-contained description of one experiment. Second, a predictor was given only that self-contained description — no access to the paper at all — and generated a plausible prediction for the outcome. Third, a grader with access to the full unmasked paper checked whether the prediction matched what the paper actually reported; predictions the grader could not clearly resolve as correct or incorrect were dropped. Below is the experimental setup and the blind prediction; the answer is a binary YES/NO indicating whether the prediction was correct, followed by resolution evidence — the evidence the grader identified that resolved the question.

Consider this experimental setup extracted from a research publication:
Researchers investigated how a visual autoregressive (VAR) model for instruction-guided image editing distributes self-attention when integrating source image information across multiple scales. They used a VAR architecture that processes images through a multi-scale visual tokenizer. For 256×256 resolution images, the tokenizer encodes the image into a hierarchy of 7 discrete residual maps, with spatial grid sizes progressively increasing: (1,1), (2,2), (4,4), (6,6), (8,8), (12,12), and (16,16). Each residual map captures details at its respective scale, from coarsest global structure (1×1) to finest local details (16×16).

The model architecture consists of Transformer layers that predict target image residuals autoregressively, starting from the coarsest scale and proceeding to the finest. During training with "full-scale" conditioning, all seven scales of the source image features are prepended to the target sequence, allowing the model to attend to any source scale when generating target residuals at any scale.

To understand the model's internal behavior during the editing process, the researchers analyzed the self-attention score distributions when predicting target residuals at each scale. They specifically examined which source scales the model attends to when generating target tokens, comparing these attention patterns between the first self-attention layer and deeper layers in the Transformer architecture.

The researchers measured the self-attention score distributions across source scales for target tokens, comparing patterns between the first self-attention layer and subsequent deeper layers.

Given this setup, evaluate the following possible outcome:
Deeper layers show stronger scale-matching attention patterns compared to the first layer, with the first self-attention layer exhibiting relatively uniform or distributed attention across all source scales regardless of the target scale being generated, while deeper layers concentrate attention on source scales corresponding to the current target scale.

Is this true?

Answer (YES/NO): NO